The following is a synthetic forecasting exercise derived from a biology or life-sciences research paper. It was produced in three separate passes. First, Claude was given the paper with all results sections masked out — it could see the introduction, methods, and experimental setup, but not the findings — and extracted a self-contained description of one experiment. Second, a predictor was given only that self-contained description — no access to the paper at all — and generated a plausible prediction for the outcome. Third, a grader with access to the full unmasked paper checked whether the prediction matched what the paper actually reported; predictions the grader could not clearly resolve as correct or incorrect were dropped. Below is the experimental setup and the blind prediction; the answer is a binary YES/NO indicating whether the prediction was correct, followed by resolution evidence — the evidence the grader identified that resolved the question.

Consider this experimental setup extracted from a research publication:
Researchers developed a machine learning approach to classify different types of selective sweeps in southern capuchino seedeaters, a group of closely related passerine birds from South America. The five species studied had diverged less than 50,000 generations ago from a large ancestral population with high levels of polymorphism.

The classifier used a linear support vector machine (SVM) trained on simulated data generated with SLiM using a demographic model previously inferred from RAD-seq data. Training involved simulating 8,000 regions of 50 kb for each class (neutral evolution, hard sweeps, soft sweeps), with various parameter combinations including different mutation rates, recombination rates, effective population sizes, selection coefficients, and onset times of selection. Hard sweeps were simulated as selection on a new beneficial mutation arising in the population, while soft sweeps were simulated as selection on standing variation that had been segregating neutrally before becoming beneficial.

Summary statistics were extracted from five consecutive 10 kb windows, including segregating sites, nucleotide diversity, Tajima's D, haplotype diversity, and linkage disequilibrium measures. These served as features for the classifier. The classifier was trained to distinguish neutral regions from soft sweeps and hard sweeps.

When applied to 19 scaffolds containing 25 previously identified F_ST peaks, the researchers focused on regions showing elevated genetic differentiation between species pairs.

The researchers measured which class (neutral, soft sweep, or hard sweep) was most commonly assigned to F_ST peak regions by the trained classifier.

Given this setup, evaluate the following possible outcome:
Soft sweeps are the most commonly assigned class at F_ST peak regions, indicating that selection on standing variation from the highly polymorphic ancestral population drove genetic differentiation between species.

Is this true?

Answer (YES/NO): YES